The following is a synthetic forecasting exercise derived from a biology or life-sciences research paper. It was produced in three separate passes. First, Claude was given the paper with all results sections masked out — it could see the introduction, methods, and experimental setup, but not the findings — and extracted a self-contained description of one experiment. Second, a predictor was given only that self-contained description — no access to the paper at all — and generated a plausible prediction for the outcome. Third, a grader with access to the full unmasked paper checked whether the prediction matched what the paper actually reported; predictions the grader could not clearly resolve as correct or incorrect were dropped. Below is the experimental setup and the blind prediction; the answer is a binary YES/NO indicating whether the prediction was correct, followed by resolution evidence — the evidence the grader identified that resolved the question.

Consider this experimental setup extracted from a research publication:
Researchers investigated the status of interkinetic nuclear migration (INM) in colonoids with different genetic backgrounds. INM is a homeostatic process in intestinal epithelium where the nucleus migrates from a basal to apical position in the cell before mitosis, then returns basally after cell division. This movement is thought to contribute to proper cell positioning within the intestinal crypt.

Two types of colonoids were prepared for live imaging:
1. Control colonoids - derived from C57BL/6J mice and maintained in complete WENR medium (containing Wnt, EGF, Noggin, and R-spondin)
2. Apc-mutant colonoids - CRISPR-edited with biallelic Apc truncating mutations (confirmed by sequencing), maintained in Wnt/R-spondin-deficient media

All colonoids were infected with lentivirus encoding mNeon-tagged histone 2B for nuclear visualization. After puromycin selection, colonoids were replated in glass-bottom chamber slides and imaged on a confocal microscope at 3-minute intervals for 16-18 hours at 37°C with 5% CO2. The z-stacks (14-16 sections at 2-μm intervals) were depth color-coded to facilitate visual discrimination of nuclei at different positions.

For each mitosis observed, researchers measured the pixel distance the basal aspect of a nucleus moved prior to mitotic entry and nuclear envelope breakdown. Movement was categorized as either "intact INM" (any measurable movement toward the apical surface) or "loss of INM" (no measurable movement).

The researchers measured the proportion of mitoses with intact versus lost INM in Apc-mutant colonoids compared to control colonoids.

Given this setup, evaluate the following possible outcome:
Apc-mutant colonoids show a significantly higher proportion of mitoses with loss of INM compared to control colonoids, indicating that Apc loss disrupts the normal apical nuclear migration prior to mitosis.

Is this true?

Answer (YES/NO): YES